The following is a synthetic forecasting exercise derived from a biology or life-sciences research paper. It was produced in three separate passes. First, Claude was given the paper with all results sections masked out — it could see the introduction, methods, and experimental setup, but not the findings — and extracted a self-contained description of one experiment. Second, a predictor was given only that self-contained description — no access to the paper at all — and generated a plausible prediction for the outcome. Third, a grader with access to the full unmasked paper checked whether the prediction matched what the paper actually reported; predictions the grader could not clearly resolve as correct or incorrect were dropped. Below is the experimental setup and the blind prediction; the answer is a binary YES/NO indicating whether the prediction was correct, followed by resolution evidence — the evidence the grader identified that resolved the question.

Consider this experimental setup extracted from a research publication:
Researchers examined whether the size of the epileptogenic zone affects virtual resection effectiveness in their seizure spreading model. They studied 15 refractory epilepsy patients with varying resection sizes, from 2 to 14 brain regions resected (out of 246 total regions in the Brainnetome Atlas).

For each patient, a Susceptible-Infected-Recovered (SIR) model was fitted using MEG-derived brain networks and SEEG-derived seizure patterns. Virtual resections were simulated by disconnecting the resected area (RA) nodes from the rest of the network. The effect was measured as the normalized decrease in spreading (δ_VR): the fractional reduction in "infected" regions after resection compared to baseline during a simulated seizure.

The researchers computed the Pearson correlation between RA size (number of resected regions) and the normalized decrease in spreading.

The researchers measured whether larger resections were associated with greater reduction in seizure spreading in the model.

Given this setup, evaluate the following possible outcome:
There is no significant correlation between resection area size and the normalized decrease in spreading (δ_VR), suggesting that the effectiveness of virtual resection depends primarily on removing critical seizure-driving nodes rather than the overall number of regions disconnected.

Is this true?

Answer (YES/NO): NO